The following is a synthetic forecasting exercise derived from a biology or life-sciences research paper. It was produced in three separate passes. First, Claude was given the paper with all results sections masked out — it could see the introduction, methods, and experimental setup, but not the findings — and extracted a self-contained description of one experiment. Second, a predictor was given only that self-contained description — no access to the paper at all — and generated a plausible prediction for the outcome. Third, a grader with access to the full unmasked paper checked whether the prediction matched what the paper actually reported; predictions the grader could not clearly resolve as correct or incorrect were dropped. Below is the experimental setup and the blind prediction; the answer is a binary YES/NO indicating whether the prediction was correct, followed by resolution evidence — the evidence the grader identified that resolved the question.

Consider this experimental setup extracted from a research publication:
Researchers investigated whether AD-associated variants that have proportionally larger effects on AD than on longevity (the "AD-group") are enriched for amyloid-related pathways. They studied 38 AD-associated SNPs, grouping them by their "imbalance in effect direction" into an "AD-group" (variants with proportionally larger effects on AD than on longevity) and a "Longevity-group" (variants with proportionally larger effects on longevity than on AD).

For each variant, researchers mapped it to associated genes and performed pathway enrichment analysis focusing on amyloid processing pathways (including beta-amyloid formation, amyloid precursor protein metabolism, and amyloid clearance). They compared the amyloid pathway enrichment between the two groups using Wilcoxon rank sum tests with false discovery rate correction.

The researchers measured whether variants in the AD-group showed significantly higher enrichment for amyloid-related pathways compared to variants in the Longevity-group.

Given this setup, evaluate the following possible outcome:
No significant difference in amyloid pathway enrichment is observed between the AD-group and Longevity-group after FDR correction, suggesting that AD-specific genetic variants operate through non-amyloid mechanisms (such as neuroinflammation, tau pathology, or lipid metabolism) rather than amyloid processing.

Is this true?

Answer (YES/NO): NO